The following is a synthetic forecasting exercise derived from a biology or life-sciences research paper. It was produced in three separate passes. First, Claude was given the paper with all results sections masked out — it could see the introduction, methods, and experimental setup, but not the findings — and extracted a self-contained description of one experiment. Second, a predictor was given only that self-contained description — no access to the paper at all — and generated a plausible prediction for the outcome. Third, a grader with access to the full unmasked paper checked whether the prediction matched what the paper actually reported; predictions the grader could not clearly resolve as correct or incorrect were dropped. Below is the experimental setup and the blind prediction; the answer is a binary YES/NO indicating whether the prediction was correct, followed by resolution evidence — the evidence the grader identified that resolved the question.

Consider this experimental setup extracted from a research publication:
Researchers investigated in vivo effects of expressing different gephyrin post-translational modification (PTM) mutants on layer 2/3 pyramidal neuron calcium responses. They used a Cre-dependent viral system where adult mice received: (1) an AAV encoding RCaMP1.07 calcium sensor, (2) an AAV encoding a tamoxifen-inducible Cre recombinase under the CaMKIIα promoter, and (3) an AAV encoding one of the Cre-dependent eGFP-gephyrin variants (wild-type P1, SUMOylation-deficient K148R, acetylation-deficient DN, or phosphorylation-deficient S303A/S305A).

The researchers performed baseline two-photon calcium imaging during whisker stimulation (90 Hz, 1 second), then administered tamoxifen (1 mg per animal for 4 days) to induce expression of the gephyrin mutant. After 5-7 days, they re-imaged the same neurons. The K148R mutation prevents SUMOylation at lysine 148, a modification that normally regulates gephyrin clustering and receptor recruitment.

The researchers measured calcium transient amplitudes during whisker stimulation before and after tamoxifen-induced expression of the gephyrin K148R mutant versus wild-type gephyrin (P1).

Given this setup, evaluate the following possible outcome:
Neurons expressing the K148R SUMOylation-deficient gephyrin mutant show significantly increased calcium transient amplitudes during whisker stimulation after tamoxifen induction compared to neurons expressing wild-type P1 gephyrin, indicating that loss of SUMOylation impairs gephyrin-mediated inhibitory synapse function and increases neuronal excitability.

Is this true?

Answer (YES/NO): NO